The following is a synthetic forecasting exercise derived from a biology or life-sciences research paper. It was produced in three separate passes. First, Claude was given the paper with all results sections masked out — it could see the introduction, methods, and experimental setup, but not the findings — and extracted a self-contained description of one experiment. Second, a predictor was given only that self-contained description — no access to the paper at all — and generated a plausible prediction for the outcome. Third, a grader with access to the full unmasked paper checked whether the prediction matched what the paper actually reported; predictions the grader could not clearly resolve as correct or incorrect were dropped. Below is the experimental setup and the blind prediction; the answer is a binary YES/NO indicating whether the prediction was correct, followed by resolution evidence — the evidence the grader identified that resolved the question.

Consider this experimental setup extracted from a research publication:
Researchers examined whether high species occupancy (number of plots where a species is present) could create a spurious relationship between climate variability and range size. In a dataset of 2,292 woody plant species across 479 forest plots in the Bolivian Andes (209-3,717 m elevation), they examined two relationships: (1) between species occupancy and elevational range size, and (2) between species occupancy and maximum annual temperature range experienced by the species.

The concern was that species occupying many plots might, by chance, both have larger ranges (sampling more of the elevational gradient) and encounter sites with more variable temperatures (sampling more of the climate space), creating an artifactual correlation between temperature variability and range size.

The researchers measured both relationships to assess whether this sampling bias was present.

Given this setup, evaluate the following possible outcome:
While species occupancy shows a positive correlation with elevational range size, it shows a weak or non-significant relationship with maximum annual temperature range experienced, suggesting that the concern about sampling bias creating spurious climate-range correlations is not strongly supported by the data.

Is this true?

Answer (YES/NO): YES